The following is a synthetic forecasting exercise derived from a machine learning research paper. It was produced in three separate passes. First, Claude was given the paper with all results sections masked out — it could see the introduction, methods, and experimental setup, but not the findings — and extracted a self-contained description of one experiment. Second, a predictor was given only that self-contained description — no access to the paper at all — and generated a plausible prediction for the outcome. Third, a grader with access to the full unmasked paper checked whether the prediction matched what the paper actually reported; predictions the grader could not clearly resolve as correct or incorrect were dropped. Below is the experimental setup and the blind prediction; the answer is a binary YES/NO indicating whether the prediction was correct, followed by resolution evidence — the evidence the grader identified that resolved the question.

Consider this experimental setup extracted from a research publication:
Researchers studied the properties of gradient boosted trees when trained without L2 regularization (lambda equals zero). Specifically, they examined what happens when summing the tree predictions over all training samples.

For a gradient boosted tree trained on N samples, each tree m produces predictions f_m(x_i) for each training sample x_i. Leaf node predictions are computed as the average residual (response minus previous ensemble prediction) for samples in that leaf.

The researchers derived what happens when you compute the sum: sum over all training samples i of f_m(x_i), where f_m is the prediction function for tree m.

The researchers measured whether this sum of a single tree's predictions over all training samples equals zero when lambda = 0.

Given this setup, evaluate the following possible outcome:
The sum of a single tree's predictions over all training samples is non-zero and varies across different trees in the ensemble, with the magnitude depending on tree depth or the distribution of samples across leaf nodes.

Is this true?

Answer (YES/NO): NO